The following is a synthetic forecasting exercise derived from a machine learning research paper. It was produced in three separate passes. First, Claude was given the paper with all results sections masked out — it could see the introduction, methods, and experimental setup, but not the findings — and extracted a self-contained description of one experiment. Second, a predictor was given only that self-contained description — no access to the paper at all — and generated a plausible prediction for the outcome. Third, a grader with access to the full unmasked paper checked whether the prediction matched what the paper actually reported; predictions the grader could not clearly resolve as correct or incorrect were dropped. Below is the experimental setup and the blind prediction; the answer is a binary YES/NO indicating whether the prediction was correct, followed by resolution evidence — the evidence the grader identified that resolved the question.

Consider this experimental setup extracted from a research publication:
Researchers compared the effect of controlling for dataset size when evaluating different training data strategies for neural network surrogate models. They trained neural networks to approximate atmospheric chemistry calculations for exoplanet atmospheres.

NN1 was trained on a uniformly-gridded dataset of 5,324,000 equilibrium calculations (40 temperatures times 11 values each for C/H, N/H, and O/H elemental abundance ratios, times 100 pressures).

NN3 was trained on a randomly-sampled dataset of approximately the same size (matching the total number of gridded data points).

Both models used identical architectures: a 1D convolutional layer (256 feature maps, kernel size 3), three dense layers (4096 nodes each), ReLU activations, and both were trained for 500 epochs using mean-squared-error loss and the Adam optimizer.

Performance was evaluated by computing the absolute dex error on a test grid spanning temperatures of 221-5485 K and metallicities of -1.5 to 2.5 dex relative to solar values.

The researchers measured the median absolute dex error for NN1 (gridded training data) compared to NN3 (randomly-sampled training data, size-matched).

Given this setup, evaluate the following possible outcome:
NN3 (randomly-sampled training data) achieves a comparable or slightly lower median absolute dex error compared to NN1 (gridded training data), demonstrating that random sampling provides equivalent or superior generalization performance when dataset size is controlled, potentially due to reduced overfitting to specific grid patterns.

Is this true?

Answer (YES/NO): YES